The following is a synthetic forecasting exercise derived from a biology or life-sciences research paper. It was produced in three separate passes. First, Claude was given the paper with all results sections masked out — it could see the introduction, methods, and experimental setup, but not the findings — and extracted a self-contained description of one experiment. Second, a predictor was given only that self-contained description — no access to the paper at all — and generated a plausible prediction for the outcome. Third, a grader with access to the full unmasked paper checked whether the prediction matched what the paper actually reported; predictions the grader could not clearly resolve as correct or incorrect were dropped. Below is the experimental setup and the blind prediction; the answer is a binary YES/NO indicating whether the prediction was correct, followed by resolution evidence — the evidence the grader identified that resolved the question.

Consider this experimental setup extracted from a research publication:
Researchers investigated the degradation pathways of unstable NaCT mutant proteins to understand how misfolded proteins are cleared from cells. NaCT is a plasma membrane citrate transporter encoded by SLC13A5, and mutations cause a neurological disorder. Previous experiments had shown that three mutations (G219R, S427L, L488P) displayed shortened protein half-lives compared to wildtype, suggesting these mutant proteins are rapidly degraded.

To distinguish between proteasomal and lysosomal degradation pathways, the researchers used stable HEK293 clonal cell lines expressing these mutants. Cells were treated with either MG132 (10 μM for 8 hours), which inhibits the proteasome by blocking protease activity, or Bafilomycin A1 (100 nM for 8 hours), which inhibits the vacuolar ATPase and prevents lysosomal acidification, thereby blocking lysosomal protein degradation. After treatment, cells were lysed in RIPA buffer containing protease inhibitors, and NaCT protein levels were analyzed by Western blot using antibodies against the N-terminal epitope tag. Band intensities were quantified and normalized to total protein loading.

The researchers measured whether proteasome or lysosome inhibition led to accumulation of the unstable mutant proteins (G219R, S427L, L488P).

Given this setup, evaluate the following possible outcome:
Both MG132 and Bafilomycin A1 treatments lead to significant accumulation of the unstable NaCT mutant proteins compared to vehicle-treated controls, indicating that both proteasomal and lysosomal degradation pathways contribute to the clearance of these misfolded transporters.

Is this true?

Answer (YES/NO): NO